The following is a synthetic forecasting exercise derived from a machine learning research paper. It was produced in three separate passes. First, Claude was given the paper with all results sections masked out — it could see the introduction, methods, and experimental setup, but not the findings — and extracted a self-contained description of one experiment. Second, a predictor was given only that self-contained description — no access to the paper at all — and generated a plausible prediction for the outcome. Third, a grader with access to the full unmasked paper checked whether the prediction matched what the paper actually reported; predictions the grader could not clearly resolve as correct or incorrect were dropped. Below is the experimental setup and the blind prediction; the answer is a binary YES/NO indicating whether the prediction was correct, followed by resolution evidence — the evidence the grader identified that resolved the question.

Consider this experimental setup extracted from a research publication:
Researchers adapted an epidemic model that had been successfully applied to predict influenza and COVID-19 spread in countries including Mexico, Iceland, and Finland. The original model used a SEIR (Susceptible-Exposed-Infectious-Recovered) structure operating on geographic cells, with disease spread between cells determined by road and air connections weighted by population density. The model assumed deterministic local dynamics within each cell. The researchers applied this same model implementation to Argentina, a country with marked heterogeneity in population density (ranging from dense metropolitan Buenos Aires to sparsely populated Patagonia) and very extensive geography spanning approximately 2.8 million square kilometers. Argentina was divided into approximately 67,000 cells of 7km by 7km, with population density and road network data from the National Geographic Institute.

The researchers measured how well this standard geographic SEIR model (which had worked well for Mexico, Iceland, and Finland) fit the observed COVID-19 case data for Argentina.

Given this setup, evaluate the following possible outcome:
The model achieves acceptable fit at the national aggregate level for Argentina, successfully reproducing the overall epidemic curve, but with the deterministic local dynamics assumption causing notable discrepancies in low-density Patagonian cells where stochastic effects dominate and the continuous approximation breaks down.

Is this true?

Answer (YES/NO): NO